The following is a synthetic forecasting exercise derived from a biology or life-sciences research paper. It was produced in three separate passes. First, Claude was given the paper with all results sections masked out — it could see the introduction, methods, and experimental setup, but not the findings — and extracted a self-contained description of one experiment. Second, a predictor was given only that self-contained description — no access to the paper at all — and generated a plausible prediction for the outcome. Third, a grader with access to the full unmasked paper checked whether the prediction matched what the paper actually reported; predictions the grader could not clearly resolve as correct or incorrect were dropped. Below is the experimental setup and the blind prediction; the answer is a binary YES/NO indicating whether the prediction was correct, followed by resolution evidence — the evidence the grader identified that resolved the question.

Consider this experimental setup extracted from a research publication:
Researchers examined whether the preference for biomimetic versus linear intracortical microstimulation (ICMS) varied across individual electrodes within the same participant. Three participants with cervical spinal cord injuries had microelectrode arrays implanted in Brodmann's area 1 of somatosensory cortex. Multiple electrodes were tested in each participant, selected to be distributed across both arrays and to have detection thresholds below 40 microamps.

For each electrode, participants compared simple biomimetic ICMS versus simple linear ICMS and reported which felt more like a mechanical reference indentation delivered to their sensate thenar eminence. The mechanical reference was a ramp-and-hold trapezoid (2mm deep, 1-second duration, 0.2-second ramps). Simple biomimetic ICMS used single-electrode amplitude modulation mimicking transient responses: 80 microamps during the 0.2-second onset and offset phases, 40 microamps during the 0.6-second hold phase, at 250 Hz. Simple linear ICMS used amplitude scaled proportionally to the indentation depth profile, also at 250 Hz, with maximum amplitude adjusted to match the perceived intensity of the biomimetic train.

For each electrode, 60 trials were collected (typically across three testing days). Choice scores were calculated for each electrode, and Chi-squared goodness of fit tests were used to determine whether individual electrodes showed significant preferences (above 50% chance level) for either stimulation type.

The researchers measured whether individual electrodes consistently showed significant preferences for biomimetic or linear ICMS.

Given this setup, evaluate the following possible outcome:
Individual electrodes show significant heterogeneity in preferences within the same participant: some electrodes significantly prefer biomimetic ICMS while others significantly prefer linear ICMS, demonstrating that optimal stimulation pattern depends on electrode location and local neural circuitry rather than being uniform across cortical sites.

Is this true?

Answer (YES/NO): NO